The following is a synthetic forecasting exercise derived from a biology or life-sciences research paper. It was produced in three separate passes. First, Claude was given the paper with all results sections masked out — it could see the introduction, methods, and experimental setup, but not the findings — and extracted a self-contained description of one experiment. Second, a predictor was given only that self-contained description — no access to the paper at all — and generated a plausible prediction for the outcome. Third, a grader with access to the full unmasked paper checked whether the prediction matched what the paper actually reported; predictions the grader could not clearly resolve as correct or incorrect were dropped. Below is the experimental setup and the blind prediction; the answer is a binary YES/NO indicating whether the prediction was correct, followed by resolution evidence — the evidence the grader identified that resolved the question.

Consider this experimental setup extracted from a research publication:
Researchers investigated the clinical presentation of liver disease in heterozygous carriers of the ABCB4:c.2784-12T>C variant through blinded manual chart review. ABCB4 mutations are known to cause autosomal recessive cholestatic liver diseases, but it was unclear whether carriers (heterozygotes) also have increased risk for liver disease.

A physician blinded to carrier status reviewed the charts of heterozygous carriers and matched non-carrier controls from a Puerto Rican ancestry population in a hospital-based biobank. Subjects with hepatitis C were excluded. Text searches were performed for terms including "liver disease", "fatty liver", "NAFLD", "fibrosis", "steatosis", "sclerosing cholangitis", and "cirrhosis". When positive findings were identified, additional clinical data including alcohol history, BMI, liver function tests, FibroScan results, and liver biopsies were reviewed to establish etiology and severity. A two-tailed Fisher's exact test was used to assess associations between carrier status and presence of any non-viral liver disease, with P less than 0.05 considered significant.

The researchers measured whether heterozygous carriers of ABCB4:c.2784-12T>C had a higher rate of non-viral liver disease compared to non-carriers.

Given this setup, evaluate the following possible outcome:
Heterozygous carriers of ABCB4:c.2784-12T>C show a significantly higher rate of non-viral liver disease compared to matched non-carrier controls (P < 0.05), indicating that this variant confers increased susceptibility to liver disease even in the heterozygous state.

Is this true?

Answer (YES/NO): YES